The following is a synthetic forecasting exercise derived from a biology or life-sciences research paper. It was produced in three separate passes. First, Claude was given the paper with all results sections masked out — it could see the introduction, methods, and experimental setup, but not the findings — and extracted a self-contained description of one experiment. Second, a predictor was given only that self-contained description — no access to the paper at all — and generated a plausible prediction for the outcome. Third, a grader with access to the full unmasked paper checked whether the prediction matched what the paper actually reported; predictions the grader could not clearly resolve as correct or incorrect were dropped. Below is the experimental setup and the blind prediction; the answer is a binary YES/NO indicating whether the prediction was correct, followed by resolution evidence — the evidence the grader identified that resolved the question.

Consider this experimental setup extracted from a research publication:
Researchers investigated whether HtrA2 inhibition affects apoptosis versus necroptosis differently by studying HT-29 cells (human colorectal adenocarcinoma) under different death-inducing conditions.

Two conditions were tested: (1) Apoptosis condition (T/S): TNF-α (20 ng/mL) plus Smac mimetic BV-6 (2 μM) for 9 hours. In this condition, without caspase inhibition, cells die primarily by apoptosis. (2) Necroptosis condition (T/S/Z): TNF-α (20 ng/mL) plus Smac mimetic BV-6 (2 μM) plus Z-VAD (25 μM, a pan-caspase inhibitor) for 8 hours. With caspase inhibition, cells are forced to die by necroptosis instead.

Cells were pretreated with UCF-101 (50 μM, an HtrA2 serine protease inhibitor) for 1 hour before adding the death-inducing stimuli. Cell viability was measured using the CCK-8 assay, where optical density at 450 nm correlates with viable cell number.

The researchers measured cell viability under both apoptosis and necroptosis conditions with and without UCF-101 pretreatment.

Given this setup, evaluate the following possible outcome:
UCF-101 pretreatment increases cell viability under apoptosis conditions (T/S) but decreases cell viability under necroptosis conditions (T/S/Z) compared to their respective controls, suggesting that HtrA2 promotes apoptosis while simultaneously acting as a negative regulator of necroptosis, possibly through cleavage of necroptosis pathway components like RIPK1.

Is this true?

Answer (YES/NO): NO